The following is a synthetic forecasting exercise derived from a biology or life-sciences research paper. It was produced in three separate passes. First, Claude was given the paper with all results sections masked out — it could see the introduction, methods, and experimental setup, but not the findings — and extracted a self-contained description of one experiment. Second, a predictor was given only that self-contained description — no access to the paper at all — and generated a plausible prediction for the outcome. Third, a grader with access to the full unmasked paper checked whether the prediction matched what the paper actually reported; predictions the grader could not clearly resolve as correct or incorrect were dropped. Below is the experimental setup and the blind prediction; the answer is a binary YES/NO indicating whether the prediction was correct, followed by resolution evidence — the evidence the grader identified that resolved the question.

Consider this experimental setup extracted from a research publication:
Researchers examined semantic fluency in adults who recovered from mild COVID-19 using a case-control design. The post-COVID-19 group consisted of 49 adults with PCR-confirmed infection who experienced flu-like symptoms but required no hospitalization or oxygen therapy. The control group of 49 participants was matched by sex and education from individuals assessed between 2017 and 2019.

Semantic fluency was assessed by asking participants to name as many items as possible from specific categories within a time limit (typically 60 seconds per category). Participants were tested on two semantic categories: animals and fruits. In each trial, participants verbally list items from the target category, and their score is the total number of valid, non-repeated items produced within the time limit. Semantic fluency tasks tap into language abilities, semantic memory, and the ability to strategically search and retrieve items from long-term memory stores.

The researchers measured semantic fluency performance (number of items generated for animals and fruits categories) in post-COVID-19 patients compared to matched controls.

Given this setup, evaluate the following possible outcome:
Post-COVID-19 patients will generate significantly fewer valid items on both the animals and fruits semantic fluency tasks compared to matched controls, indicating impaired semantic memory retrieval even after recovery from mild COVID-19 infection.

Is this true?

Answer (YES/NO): NO